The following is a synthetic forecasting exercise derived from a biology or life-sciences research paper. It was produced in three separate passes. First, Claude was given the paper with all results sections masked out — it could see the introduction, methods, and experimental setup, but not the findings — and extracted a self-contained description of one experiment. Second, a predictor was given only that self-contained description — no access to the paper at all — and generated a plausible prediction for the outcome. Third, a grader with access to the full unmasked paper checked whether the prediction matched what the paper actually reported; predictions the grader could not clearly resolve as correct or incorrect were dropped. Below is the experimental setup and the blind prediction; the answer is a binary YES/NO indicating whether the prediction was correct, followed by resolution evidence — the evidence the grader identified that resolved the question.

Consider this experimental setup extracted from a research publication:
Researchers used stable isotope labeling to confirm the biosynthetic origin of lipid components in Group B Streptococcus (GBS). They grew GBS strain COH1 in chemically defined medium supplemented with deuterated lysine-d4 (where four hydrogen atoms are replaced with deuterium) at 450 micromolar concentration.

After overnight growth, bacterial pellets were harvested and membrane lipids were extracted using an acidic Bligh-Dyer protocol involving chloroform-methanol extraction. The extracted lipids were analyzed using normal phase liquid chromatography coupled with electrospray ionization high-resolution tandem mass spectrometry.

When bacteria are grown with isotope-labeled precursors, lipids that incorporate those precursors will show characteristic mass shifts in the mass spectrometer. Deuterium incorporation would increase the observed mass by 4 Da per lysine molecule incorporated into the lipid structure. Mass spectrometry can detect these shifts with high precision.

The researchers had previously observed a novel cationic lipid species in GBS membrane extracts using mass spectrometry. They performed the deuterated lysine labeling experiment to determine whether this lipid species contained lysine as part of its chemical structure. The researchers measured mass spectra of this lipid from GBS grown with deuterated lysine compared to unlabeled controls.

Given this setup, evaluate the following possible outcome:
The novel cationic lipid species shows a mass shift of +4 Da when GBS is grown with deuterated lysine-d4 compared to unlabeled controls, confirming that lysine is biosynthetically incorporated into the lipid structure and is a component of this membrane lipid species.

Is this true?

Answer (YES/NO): YES